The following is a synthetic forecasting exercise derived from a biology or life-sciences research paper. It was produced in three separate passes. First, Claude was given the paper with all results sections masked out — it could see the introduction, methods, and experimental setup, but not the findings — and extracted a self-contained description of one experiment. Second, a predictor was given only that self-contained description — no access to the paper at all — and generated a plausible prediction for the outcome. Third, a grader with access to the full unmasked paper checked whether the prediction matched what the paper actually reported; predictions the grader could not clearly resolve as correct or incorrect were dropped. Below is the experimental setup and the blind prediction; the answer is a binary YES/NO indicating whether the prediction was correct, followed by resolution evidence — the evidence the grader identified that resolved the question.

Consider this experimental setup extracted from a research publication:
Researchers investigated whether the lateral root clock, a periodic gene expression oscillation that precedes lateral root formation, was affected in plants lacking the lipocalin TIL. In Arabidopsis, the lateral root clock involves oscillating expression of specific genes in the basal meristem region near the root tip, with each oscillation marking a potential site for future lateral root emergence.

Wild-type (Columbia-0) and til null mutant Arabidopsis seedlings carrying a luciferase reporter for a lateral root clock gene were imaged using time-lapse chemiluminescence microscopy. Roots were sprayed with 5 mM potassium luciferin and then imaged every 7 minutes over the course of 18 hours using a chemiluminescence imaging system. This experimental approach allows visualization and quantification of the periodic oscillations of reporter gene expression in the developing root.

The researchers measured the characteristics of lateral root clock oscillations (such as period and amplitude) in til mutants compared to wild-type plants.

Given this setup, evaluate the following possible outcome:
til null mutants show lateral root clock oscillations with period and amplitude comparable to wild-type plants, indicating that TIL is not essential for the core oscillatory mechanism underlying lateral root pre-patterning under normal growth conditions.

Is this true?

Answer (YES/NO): YES